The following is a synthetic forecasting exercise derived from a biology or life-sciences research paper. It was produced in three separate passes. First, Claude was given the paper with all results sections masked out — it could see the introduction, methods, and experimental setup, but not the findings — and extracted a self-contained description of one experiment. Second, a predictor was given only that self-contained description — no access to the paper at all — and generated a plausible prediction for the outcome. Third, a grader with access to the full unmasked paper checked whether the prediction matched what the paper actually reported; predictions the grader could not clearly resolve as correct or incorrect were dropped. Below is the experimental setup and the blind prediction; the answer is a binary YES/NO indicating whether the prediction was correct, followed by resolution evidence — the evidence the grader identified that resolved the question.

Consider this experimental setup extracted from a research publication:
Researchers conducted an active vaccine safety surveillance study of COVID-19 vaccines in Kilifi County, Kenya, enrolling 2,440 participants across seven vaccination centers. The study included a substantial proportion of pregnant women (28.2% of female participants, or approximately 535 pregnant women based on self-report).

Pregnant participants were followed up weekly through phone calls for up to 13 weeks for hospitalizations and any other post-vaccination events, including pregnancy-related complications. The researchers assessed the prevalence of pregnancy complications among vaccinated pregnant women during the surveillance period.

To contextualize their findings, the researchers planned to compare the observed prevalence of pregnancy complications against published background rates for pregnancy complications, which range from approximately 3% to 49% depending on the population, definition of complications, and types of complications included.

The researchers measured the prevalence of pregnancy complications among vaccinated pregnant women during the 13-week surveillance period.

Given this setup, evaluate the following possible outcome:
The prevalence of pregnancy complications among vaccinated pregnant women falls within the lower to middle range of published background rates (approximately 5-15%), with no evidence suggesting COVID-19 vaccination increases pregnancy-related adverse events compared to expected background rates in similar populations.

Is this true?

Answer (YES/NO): NO